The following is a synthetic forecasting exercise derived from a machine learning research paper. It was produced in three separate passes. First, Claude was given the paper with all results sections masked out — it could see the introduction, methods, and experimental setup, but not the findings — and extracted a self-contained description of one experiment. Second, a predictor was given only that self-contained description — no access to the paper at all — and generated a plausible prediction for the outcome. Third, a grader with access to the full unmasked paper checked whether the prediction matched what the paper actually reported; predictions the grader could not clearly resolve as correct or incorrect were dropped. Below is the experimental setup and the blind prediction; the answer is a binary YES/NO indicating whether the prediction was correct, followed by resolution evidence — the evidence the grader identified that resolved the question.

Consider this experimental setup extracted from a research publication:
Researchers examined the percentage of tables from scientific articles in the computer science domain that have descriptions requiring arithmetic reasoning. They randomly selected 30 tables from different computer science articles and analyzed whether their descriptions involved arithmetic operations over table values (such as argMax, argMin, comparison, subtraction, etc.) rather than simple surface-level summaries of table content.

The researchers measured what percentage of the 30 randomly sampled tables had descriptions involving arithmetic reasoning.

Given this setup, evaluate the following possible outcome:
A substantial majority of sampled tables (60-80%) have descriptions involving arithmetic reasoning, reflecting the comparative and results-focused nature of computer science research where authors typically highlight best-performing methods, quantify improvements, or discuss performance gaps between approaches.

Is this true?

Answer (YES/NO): YES